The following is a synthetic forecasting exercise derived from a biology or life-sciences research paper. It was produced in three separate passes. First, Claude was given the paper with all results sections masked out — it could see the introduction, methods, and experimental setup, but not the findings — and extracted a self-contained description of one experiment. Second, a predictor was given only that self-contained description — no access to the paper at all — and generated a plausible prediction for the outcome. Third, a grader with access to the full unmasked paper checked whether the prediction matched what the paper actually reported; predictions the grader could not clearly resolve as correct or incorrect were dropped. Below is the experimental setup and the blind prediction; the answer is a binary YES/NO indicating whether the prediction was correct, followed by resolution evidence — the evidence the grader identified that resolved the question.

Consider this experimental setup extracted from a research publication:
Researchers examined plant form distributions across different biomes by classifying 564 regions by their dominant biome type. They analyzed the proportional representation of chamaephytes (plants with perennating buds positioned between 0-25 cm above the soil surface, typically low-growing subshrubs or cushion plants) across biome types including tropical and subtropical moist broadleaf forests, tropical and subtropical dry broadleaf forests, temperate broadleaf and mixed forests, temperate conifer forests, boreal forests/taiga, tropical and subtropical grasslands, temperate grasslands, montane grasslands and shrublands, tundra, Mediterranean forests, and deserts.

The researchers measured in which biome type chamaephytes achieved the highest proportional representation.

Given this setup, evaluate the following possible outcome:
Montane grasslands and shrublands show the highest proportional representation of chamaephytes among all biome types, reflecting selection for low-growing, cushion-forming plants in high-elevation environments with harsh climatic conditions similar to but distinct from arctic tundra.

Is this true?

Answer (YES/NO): NO